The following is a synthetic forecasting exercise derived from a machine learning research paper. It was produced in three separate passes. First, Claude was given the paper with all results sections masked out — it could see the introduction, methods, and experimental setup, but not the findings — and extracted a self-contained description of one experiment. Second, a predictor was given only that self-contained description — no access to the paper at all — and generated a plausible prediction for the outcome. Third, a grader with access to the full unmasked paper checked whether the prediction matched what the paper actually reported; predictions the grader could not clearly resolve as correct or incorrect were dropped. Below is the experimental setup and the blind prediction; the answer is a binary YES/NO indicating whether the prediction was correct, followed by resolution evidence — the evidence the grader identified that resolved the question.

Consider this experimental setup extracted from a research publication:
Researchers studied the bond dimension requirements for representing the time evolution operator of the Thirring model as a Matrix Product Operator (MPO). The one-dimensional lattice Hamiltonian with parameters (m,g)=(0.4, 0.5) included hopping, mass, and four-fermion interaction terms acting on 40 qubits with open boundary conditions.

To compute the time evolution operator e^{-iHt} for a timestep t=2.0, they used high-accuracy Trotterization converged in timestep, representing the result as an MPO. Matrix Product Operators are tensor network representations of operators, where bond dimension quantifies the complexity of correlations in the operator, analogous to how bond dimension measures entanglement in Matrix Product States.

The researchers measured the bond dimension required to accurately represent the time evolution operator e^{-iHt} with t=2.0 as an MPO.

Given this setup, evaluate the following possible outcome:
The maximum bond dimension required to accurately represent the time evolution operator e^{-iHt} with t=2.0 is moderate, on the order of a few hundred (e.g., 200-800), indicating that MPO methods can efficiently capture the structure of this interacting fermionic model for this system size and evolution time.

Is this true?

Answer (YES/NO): NO